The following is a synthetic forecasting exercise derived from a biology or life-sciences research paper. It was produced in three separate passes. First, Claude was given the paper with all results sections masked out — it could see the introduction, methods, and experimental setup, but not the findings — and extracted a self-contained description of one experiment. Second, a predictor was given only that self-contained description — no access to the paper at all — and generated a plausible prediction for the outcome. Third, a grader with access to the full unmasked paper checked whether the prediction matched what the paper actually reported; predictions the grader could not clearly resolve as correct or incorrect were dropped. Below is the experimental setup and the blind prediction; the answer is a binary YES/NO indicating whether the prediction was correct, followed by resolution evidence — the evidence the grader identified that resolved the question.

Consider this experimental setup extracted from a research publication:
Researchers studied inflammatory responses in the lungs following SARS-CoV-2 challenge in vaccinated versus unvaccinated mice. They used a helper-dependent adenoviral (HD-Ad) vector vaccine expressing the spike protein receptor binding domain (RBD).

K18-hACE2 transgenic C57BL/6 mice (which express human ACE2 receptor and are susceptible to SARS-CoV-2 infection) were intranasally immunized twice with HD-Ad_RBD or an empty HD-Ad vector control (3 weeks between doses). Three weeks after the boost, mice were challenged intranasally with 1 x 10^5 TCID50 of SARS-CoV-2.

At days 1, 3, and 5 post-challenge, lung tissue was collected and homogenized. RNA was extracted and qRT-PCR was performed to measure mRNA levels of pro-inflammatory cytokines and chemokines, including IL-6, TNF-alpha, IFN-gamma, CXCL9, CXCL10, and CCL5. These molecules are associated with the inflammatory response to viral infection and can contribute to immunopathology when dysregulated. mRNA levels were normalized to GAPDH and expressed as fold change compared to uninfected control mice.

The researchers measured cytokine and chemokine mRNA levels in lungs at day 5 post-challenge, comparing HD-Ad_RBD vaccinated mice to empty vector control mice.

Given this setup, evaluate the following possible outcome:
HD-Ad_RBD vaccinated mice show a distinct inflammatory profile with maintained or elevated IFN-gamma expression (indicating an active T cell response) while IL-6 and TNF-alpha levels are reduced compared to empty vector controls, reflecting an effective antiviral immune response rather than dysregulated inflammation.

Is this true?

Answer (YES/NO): NO